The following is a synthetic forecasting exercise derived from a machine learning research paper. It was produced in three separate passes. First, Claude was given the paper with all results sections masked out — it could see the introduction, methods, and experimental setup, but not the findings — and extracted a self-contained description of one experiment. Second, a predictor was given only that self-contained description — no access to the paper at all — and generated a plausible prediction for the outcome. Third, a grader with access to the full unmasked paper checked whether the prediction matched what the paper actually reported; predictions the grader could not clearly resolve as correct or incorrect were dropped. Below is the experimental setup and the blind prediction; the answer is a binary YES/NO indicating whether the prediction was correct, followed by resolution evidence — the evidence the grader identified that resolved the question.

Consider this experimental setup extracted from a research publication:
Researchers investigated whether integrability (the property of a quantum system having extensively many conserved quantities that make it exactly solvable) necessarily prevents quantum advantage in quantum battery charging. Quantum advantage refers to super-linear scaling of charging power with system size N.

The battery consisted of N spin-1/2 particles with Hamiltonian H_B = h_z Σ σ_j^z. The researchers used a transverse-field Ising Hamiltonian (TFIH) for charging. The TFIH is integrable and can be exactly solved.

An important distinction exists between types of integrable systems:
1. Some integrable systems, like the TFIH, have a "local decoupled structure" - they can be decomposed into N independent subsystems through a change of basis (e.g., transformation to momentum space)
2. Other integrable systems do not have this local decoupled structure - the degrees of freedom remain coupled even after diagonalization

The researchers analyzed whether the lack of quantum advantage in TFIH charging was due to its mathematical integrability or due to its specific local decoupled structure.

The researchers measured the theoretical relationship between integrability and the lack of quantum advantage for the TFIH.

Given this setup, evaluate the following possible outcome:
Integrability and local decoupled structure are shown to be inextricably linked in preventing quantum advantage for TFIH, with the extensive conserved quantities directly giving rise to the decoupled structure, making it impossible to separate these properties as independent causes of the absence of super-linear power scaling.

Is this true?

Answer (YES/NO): NO